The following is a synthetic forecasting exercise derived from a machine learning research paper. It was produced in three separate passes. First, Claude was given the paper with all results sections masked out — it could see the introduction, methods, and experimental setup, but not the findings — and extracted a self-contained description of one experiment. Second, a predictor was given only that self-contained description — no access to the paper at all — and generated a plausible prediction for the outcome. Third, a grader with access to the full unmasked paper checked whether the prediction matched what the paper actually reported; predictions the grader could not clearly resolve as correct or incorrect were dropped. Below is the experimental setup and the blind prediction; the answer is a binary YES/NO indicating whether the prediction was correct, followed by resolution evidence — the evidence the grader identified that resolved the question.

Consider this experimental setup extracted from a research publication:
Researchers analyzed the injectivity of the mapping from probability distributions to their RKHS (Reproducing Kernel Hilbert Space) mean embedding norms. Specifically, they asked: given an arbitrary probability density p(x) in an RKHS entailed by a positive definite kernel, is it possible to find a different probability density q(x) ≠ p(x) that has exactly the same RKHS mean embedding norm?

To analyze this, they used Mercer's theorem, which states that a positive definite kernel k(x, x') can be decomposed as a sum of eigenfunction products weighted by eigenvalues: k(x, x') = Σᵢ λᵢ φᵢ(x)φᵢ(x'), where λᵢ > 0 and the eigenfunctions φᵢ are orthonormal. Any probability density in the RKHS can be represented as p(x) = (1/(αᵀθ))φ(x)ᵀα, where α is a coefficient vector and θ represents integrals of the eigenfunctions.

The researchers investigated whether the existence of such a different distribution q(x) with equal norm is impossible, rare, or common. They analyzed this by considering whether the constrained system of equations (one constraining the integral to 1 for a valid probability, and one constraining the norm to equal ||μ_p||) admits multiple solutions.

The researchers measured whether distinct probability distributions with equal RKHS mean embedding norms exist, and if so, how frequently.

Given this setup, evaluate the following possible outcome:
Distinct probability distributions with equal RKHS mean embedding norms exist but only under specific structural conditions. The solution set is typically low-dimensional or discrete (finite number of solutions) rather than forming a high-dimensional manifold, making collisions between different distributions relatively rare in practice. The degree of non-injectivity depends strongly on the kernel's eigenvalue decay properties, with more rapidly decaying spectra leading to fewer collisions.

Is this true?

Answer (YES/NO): NO